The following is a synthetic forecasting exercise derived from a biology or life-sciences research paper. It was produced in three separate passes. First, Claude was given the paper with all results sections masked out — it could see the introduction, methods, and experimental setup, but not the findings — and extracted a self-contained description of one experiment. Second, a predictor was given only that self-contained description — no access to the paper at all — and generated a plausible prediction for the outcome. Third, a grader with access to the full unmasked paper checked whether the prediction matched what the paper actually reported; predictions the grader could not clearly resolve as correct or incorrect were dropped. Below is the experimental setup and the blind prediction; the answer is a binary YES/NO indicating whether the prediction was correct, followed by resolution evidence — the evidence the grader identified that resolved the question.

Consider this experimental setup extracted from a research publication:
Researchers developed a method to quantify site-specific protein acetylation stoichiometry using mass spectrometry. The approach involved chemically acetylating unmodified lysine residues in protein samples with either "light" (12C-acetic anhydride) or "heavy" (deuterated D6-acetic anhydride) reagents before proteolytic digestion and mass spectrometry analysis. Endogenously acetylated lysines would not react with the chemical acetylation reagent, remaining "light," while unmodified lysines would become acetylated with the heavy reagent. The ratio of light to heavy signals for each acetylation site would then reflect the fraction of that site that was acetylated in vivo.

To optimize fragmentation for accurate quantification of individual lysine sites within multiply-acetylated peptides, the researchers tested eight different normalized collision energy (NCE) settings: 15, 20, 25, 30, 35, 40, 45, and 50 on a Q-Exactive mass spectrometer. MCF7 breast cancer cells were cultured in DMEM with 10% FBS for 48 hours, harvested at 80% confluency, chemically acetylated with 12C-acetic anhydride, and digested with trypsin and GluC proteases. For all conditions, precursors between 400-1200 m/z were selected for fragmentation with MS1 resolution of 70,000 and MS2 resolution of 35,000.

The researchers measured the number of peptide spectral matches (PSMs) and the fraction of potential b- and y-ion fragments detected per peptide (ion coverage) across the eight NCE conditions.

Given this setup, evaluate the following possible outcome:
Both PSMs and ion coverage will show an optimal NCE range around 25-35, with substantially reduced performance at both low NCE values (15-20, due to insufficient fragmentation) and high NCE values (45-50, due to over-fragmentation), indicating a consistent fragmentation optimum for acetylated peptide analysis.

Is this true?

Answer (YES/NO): NO